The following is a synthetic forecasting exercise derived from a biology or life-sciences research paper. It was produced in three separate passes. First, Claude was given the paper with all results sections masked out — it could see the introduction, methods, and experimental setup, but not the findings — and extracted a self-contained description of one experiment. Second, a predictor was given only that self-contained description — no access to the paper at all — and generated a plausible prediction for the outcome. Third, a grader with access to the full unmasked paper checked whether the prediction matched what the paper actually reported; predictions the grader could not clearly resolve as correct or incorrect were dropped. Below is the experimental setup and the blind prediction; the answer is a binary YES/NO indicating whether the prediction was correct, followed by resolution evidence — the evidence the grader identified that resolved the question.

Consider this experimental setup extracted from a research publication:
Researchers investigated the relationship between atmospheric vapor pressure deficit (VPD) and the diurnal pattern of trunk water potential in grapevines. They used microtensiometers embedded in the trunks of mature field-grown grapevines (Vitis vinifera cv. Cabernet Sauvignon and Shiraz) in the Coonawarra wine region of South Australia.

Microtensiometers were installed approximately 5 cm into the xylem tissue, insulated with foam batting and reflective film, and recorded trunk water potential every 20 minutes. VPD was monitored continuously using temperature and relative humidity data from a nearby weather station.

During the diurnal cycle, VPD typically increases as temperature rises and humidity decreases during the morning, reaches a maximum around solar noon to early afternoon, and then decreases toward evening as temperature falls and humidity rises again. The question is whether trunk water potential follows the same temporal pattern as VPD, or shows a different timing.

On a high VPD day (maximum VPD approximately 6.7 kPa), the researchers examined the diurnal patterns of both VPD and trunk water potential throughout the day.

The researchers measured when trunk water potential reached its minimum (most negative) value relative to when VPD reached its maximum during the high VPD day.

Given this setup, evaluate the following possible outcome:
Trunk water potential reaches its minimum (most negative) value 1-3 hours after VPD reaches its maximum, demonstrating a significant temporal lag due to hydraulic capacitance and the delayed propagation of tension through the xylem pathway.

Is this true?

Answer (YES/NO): YES